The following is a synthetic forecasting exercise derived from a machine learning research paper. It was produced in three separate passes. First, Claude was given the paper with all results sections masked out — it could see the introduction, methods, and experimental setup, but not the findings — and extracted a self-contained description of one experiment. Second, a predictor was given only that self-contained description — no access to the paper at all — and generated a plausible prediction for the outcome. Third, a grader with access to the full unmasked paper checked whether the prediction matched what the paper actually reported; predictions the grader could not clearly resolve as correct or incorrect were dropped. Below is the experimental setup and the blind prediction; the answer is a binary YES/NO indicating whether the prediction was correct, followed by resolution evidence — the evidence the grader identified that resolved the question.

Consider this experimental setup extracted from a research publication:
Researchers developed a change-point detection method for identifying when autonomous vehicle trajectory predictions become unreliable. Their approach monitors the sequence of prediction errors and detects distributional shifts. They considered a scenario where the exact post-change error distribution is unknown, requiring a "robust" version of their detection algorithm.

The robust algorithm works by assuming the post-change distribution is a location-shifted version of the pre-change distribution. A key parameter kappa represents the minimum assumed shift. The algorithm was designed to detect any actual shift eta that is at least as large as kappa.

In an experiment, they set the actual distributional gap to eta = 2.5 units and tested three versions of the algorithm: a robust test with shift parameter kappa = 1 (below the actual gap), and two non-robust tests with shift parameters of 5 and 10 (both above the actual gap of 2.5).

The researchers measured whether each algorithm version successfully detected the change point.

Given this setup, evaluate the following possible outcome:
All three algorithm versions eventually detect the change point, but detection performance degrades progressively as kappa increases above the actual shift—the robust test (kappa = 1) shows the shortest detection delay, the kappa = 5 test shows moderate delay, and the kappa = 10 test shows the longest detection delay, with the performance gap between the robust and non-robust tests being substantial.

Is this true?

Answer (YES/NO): NO